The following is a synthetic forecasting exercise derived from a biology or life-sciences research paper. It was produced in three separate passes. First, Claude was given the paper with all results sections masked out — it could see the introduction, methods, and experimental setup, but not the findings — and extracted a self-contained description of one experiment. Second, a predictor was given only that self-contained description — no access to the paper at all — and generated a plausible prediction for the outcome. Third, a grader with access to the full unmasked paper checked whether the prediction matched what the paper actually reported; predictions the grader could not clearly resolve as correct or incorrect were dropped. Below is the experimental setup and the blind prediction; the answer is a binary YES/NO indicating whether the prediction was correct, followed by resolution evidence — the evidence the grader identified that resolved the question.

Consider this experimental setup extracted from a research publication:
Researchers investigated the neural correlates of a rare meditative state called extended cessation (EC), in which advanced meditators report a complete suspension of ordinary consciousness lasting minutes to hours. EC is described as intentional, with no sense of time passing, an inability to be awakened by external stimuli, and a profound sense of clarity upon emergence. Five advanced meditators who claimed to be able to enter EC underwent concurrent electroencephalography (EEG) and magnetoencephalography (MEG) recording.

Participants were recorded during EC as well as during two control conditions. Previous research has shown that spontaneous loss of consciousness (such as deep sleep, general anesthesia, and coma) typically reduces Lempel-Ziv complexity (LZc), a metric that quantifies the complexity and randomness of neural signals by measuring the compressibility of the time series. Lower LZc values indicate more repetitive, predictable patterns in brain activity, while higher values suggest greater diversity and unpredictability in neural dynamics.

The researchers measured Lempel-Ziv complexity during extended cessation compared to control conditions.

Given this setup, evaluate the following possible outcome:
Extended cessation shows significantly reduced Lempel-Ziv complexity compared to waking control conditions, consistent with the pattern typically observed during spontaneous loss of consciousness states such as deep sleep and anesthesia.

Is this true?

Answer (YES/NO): NO